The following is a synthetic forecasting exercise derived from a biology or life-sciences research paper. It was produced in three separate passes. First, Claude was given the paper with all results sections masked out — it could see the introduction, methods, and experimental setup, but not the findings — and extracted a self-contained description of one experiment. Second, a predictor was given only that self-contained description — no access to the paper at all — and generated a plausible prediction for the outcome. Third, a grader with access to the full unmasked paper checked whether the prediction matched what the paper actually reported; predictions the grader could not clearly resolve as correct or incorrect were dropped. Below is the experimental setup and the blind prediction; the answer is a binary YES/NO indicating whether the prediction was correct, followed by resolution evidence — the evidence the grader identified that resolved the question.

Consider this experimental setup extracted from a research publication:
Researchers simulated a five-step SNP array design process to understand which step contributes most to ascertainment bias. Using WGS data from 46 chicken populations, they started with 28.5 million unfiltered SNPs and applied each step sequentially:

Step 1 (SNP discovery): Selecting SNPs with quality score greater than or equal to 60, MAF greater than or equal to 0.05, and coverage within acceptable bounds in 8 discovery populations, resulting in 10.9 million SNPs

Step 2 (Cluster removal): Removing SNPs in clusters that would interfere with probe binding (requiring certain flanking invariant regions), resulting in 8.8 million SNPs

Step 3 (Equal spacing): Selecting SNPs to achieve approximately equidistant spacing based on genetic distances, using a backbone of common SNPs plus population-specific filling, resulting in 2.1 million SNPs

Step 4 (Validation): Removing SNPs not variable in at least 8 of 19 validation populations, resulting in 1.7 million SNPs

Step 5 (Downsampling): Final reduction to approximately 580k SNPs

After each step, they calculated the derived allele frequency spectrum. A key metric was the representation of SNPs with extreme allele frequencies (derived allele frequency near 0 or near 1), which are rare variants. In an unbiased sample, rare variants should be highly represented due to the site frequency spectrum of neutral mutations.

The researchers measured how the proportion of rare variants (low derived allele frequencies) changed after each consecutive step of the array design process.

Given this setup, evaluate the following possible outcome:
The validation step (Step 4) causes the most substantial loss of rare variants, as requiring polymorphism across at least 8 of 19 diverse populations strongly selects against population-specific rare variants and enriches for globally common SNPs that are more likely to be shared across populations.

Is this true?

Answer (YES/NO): NO